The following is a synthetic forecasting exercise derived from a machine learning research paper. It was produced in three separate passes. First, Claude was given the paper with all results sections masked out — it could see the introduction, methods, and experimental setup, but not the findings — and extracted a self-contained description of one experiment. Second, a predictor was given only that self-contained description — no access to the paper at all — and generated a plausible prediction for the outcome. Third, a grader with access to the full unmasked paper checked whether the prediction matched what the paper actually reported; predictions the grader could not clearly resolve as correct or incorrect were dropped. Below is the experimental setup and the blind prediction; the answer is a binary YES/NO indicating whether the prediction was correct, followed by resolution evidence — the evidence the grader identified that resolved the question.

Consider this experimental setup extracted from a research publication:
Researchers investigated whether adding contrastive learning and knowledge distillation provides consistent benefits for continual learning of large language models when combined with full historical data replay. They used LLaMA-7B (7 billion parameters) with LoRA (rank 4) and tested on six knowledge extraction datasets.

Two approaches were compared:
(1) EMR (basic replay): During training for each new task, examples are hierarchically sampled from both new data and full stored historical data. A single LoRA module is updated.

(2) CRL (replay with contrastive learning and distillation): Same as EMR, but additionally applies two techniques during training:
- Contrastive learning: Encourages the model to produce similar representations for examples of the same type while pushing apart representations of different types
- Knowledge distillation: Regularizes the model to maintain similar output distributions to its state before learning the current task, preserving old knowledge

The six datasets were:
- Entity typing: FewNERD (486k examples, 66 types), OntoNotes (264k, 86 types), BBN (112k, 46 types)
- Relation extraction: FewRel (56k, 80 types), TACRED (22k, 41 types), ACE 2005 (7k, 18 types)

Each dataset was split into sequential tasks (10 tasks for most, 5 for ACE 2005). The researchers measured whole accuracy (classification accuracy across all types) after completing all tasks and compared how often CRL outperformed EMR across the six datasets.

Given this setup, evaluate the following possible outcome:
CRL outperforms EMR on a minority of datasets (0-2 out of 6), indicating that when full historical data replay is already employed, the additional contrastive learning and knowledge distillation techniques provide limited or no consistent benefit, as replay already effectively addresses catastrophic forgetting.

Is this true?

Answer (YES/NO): NO